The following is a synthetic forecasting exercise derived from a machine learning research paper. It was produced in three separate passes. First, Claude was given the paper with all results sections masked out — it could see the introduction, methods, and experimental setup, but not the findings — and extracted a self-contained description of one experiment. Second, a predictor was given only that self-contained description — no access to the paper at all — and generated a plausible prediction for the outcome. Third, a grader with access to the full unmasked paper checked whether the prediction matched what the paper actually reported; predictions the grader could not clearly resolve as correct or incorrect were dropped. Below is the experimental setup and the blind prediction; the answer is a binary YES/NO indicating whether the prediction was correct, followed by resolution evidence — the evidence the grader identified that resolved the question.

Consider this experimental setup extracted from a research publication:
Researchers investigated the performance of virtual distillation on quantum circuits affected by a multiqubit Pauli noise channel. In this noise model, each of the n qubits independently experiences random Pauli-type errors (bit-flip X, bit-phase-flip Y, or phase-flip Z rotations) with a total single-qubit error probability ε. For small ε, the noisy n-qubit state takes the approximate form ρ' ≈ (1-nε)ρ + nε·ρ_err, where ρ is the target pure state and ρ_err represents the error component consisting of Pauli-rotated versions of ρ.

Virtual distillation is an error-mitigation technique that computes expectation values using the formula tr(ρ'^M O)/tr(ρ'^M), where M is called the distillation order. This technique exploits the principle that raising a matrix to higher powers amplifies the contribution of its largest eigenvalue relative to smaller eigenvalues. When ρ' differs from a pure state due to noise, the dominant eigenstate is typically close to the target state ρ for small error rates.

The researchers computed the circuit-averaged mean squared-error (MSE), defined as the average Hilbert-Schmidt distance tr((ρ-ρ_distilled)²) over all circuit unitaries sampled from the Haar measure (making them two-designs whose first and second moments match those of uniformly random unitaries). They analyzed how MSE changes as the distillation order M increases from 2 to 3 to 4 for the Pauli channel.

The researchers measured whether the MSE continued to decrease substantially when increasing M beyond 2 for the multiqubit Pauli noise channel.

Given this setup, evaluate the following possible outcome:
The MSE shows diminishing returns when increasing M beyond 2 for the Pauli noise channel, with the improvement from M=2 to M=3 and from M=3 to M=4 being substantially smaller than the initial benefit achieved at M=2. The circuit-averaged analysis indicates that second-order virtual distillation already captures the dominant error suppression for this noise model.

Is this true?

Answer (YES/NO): NO